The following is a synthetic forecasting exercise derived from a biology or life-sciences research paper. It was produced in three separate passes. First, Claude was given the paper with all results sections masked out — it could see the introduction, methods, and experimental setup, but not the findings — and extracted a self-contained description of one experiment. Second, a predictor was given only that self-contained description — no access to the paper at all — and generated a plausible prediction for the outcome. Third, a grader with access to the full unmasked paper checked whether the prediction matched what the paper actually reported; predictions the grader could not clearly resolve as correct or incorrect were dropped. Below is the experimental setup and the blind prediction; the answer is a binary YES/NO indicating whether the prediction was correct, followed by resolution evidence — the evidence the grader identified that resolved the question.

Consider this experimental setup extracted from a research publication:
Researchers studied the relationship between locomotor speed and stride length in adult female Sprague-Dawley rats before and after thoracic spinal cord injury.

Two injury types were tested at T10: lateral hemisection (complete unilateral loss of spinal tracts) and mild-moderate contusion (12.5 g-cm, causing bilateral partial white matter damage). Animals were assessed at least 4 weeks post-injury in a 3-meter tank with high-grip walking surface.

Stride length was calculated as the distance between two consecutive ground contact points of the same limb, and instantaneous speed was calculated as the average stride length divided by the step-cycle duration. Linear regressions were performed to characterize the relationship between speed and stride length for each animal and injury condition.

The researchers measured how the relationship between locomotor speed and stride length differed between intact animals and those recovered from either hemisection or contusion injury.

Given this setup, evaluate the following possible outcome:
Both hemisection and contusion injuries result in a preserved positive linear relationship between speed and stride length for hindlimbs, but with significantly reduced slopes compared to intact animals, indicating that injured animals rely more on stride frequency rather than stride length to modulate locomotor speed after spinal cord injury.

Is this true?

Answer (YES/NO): NO